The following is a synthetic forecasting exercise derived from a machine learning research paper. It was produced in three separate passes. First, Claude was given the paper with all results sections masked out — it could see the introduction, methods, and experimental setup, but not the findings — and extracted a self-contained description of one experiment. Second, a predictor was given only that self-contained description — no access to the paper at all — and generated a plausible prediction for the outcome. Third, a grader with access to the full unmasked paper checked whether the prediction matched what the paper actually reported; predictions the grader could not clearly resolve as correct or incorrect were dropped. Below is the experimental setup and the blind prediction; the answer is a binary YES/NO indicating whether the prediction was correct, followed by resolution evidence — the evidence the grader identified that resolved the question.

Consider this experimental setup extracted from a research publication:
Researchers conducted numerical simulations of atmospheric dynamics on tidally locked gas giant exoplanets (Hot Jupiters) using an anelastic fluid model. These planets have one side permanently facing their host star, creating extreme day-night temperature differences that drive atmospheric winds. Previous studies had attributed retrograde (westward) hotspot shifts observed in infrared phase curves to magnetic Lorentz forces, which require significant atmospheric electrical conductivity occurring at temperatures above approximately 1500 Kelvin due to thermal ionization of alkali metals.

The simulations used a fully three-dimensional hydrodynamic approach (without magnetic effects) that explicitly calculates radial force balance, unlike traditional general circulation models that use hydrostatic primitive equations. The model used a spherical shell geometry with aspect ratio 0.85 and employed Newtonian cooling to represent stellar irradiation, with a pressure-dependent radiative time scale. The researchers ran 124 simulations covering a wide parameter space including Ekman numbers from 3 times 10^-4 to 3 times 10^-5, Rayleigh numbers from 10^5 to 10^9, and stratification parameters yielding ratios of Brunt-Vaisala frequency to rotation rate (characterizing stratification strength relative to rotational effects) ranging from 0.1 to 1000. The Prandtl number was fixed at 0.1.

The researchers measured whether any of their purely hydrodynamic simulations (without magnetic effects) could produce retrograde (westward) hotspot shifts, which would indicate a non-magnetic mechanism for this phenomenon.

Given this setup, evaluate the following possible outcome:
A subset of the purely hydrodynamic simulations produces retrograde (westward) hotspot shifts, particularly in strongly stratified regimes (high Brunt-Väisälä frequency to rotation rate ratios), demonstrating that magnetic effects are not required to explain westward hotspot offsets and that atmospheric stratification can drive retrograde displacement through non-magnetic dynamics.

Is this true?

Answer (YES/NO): NO